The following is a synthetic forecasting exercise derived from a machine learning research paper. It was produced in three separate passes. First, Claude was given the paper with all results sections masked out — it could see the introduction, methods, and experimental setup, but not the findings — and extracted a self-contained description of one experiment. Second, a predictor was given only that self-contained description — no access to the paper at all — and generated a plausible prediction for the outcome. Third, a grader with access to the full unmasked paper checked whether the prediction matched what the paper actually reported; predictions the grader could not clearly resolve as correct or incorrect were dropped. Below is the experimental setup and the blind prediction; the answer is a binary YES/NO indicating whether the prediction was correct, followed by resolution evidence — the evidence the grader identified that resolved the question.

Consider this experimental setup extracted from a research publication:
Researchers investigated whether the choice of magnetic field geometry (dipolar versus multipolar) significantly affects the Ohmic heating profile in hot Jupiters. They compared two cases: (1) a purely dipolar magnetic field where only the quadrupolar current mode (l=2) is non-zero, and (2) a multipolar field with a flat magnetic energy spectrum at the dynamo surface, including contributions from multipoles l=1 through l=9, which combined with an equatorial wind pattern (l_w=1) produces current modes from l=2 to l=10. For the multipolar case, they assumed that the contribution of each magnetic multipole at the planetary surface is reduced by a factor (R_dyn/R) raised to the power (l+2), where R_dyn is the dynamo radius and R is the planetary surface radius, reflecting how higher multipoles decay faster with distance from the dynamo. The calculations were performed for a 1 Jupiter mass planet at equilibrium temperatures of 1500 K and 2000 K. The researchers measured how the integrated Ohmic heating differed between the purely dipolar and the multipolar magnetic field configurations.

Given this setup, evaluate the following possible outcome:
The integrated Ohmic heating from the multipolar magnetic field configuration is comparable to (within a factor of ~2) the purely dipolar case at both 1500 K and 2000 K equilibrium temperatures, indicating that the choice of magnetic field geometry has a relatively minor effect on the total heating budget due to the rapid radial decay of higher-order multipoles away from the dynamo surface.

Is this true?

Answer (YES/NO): YES